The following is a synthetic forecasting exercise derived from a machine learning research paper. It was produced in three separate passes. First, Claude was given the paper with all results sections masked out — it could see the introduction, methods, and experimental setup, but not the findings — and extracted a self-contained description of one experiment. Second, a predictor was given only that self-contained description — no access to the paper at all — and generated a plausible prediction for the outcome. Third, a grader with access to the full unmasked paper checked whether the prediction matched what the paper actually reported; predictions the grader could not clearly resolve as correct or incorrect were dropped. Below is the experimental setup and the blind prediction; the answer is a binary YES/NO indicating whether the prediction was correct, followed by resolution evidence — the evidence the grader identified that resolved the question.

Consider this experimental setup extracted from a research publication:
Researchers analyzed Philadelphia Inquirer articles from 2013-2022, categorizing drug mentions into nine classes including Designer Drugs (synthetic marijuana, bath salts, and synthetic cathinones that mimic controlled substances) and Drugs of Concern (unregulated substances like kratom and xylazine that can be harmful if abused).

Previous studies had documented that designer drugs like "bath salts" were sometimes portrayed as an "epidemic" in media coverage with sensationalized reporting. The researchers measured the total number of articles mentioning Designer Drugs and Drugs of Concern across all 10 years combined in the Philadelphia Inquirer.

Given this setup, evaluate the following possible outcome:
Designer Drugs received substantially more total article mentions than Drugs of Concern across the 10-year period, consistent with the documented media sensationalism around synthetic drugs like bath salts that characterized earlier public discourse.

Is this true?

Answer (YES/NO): NO